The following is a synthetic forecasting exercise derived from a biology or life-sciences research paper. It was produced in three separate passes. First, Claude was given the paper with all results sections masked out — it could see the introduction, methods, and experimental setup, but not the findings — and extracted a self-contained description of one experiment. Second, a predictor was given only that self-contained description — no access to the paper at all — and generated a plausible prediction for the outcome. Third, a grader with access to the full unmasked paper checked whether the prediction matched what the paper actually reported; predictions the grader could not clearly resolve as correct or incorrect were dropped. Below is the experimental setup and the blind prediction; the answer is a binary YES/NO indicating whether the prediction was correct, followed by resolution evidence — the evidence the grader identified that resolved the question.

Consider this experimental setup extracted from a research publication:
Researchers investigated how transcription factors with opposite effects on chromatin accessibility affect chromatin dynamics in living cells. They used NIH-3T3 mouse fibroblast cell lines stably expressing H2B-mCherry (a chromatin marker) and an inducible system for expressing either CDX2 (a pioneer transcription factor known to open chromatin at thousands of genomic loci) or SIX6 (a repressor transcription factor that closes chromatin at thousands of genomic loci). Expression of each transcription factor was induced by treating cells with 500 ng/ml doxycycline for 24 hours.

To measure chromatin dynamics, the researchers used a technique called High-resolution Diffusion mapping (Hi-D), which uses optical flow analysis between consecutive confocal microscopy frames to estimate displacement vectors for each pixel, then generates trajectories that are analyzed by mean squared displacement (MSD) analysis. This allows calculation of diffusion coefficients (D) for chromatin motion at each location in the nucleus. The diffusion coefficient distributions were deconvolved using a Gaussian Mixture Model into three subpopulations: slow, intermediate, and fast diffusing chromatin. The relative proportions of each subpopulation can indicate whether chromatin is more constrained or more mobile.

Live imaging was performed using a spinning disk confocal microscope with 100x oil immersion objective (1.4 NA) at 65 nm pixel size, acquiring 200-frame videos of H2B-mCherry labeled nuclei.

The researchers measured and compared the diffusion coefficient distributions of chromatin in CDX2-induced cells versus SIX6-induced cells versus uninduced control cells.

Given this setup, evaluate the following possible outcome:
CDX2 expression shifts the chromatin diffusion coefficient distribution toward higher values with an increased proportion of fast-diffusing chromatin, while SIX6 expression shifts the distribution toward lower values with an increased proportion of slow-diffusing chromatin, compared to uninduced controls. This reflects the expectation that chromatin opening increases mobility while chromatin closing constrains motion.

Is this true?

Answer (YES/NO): NO